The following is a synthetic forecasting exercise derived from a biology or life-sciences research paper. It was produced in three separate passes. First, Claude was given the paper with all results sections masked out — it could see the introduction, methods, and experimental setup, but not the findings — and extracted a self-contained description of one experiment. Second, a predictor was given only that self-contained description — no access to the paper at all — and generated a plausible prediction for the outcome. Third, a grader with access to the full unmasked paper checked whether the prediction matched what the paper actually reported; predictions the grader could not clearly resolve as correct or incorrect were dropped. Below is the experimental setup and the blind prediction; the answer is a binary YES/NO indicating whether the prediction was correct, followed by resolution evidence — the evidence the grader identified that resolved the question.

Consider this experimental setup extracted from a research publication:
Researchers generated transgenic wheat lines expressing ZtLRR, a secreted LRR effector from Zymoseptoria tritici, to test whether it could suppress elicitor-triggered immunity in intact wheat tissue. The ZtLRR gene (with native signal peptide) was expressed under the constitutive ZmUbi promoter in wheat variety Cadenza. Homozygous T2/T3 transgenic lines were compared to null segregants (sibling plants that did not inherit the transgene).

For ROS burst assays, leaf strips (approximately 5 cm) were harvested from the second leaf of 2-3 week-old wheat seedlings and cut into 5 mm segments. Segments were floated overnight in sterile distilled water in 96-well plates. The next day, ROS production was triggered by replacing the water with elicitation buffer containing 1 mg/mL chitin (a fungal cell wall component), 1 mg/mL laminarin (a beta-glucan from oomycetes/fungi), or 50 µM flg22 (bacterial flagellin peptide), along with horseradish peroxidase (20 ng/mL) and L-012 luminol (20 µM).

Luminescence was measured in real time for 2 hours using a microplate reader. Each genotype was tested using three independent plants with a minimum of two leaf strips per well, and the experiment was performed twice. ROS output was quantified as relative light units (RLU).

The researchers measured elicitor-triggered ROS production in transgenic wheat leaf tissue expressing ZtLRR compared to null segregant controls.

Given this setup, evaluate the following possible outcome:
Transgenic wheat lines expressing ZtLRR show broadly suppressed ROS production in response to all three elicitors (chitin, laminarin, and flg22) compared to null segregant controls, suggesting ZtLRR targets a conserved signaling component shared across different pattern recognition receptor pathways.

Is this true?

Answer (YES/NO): YES